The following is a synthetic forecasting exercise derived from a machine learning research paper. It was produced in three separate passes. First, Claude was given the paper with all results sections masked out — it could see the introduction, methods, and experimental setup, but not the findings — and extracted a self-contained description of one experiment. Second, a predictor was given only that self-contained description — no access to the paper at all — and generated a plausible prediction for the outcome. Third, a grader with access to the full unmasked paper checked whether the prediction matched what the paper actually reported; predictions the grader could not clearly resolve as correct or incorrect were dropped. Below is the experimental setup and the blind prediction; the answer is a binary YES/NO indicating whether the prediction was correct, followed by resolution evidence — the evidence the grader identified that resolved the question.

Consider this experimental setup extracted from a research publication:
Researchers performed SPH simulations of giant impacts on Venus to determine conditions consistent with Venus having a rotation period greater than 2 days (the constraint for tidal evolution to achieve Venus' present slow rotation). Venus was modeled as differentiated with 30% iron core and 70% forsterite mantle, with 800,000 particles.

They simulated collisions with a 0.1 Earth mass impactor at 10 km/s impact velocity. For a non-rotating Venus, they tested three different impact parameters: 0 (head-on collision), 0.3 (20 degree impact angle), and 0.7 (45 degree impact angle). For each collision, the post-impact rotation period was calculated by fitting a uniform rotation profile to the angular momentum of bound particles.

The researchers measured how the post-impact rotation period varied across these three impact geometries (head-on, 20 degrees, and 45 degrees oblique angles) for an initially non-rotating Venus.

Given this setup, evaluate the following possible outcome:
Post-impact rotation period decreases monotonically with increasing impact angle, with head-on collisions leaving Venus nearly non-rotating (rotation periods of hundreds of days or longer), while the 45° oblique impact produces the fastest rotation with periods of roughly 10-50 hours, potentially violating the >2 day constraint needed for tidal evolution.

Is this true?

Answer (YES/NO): NO